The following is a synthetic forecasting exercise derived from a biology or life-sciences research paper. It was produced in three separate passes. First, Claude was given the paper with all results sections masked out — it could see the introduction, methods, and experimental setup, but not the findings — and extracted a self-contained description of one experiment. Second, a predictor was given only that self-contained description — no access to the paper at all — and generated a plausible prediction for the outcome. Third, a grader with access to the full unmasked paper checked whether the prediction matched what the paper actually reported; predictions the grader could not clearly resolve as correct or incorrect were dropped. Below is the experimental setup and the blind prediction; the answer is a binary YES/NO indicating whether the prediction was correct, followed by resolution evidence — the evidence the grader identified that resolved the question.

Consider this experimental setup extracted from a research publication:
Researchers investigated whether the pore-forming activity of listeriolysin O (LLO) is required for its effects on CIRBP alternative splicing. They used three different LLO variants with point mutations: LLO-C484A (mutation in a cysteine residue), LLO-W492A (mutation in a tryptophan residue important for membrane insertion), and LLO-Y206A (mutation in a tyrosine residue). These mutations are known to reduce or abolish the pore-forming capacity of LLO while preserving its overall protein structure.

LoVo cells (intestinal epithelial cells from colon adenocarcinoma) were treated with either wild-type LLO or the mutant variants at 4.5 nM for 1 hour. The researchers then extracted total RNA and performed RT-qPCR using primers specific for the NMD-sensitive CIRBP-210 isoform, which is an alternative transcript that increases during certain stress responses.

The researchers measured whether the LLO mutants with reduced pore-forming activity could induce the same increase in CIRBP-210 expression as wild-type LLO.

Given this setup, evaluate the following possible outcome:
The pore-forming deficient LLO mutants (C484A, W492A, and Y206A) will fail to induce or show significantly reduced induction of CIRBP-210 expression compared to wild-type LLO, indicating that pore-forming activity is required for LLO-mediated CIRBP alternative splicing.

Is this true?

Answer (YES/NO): NO